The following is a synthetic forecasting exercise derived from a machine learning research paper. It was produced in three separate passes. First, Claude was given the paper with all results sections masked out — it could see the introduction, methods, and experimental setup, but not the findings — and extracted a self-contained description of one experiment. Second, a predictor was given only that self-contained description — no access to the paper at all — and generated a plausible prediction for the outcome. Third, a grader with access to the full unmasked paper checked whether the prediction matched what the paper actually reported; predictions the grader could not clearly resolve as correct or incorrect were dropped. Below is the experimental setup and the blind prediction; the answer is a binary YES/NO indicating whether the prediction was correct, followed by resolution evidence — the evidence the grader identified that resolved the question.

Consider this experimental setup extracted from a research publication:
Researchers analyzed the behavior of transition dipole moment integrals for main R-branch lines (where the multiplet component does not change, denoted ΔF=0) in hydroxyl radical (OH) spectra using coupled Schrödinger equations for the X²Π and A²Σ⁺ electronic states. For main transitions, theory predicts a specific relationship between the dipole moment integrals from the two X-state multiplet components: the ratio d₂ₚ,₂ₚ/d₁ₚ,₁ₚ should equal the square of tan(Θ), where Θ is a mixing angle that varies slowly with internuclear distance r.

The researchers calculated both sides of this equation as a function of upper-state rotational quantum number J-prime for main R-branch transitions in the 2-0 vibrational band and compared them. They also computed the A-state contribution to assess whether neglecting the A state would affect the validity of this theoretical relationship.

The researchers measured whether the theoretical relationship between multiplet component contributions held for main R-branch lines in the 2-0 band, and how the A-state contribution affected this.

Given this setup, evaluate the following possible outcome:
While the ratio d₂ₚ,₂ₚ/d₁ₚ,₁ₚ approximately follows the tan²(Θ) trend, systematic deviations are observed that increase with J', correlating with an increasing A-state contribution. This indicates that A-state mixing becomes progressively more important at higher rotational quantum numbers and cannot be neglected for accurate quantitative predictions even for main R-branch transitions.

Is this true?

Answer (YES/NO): NO